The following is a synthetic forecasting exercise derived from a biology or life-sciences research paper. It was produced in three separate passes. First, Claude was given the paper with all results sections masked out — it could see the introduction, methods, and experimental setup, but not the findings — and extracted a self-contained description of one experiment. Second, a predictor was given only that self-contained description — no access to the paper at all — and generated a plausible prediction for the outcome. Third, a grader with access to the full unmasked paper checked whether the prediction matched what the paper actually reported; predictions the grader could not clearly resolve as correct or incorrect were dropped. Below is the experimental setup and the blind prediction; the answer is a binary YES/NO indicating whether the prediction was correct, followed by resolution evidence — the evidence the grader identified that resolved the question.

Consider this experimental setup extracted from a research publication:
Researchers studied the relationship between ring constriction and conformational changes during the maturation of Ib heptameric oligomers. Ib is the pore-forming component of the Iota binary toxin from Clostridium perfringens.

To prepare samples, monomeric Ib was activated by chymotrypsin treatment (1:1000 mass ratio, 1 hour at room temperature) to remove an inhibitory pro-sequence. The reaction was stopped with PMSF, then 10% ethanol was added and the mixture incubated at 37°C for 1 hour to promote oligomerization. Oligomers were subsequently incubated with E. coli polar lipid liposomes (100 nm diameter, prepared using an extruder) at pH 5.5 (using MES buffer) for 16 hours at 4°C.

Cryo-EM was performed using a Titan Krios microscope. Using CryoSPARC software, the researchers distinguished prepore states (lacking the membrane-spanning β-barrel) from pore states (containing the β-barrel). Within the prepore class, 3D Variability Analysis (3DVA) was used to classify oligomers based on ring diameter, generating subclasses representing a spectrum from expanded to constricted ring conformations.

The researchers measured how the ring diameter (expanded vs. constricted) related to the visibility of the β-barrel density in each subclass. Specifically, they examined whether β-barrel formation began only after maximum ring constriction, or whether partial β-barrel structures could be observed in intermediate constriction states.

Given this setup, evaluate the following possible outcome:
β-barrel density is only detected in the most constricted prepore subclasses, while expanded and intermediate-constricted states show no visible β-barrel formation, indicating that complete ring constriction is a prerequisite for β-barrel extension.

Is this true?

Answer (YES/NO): YES